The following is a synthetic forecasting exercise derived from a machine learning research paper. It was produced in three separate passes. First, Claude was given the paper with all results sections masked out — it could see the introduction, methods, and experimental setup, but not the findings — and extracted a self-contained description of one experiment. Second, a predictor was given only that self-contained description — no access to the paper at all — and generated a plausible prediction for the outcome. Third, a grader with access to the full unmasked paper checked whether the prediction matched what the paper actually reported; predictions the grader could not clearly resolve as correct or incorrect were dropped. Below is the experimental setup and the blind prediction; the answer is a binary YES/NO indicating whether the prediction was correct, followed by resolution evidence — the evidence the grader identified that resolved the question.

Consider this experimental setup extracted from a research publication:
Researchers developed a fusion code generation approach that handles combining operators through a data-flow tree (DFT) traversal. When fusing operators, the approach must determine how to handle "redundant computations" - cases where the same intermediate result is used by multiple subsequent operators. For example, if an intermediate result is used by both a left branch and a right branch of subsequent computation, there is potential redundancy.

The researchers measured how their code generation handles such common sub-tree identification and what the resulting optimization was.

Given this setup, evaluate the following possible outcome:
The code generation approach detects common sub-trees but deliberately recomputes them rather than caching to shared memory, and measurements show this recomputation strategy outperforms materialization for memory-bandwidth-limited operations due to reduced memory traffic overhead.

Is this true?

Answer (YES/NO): NO